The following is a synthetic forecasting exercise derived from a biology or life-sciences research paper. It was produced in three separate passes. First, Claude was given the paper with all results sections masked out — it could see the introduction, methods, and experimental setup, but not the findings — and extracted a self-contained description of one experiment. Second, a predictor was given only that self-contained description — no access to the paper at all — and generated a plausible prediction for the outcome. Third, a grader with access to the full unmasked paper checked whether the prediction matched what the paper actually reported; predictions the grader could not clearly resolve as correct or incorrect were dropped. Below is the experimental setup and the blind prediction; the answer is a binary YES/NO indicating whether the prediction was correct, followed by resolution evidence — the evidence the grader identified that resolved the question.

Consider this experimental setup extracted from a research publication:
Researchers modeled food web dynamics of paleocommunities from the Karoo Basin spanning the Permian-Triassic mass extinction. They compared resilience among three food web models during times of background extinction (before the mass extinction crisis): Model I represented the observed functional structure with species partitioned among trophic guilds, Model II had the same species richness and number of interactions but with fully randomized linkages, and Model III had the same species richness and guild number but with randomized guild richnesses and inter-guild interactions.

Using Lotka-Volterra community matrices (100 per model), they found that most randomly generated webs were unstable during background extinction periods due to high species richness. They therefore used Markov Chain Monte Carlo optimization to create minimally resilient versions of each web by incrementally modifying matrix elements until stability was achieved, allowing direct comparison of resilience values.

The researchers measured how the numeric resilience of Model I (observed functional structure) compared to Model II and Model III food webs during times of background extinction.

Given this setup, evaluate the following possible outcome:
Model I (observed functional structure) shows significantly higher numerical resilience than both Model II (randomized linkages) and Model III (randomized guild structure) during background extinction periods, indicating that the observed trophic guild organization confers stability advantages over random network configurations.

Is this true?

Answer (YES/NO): NO